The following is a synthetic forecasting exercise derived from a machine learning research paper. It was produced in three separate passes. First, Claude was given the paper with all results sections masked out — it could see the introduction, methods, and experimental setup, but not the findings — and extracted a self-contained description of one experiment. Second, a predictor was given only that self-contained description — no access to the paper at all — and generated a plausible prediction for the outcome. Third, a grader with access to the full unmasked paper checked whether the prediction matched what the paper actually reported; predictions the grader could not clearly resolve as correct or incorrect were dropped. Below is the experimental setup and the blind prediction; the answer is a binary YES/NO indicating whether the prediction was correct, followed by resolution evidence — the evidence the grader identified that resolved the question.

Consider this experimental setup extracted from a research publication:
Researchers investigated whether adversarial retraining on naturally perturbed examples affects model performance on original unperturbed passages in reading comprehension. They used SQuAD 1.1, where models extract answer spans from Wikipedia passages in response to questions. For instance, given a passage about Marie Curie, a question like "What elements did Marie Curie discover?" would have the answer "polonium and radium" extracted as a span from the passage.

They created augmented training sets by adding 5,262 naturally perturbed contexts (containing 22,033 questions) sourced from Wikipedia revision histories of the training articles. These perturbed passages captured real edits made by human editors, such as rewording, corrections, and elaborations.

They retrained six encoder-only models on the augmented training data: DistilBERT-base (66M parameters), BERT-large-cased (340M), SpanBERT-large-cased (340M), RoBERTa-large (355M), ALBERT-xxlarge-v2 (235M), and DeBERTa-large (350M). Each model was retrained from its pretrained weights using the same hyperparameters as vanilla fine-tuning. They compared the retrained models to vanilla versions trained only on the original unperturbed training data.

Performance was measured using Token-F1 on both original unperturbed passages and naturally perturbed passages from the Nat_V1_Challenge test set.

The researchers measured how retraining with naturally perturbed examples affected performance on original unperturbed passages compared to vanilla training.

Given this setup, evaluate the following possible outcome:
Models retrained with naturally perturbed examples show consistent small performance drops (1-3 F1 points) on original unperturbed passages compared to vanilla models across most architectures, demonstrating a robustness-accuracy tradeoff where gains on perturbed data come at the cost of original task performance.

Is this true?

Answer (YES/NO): NO